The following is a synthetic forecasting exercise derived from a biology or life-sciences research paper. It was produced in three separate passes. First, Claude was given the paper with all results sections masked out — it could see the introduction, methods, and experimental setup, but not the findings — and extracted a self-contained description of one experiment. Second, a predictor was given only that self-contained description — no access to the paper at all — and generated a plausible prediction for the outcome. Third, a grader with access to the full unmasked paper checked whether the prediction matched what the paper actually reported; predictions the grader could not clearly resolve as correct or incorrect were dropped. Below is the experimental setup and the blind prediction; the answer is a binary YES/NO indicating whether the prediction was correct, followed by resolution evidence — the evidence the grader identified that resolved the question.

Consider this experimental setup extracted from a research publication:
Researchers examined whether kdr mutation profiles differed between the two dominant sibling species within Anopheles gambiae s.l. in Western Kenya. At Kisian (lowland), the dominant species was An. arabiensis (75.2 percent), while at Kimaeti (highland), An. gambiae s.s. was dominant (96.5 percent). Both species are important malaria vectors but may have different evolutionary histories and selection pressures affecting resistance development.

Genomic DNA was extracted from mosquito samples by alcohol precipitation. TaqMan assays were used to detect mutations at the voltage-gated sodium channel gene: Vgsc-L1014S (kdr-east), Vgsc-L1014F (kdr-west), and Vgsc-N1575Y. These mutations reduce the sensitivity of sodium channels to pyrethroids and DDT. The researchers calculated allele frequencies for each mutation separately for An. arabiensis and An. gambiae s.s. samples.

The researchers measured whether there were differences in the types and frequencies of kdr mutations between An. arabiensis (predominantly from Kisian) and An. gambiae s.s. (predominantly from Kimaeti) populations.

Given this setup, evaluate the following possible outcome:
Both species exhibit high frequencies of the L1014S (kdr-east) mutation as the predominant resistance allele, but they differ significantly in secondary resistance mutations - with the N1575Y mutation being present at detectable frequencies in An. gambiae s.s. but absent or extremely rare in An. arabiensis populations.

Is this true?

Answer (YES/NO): NO